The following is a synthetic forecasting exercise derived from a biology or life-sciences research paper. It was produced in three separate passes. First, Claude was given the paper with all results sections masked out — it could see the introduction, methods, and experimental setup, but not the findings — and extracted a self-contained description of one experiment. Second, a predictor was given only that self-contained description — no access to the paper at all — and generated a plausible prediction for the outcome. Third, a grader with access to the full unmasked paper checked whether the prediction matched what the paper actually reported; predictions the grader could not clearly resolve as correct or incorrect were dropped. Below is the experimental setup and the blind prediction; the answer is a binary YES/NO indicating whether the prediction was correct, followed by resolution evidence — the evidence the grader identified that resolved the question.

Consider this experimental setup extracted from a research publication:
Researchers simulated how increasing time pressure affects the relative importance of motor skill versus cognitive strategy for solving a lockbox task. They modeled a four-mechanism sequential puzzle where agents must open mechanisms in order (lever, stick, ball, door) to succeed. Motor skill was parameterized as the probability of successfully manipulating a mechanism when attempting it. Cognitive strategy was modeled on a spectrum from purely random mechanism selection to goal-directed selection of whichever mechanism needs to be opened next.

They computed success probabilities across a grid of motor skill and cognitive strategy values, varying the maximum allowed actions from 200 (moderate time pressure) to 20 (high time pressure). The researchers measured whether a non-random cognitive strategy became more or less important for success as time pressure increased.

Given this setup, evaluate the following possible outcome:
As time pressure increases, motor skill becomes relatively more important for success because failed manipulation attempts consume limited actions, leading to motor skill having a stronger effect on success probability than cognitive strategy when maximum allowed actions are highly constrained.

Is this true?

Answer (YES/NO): NO